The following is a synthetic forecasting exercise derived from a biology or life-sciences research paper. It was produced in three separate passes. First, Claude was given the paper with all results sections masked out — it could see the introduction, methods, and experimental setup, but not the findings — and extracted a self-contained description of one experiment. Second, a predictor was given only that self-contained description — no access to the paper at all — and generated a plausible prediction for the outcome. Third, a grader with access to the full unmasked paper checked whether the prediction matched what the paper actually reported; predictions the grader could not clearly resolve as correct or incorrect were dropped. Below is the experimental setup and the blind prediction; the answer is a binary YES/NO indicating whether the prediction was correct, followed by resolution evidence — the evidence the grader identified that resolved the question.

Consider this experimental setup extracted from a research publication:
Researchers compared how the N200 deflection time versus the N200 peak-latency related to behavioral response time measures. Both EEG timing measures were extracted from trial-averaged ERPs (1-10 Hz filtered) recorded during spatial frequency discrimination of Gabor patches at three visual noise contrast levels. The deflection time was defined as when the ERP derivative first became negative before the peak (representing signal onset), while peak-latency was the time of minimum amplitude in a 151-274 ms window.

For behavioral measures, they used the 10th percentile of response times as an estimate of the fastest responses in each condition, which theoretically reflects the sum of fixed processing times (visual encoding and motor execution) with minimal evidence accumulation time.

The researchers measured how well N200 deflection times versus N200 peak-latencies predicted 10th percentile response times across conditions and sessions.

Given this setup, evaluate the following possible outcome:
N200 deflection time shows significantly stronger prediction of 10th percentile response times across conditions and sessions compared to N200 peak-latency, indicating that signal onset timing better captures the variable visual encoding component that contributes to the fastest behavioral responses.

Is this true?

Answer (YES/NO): NO